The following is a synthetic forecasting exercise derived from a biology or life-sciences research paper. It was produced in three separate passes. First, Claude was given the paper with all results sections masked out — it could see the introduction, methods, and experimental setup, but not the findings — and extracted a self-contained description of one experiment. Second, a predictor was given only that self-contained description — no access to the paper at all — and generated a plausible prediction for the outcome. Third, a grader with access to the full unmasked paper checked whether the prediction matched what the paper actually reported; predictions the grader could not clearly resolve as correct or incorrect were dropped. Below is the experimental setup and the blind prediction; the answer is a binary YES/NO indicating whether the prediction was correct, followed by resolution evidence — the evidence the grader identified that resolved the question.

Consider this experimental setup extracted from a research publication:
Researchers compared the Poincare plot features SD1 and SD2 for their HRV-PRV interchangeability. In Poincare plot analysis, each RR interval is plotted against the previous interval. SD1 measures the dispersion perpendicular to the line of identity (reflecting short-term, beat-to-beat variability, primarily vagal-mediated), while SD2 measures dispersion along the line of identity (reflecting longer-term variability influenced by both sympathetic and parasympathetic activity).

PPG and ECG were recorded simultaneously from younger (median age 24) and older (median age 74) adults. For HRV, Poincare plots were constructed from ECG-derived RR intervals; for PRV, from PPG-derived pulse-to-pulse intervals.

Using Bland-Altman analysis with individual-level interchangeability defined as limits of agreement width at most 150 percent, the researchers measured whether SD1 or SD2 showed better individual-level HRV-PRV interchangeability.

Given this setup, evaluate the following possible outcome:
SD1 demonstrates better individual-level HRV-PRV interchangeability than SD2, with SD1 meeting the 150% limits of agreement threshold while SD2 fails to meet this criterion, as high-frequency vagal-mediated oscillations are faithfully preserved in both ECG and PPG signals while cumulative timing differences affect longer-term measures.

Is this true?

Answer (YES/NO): NO